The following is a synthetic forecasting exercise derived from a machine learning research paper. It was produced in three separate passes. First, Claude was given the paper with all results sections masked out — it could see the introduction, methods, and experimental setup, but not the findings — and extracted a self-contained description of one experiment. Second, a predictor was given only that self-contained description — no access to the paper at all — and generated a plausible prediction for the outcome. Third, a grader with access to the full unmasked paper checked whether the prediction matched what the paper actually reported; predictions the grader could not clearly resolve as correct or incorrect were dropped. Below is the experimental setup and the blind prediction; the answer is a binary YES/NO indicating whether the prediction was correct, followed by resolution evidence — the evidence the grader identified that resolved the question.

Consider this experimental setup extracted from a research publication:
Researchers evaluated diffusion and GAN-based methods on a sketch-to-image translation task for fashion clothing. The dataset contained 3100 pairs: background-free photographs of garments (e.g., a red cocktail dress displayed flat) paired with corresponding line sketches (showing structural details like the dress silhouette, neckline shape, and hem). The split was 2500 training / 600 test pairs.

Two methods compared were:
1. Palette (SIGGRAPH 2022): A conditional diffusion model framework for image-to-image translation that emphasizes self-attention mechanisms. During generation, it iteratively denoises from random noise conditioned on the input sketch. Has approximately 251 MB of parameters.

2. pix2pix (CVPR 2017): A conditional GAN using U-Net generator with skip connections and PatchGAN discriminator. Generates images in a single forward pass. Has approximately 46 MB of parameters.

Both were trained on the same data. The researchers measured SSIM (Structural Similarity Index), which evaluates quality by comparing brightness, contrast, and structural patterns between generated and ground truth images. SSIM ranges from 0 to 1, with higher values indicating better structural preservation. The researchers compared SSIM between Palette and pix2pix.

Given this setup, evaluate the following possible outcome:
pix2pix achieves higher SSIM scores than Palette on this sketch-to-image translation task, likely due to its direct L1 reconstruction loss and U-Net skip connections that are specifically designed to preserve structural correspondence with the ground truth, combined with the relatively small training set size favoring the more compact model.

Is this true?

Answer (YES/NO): YES